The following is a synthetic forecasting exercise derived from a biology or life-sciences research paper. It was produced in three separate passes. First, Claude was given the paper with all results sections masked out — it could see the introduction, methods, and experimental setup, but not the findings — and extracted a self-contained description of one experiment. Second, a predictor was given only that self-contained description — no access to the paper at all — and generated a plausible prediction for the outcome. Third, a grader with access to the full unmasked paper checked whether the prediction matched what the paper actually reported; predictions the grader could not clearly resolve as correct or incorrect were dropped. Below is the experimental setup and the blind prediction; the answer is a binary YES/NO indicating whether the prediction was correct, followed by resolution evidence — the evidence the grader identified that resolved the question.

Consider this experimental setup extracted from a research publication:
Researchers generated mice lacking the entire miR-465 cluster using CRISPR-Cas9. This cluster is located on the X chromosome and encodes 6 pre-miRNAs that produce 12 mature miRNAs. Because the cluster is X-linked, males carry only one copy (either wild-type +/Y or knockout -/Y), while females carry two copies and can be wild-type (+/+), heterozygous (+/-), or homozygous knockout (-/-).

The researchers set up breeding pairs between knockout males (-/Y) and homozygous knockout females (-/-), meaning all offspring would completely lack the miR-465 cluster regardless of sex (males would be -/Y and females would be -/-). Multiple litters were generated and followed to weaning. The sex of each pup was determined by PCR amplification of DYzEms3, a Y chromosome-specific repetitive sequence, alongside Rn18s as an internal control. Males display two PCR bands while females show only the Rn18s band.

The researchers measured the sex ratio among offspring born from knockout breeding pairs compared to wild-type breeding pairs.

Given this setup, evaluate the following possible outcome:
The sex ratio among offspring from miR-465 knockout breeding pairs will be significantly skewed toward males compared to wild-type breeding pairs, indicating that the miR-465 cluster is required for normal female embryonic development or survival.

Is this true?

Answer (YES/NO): YES